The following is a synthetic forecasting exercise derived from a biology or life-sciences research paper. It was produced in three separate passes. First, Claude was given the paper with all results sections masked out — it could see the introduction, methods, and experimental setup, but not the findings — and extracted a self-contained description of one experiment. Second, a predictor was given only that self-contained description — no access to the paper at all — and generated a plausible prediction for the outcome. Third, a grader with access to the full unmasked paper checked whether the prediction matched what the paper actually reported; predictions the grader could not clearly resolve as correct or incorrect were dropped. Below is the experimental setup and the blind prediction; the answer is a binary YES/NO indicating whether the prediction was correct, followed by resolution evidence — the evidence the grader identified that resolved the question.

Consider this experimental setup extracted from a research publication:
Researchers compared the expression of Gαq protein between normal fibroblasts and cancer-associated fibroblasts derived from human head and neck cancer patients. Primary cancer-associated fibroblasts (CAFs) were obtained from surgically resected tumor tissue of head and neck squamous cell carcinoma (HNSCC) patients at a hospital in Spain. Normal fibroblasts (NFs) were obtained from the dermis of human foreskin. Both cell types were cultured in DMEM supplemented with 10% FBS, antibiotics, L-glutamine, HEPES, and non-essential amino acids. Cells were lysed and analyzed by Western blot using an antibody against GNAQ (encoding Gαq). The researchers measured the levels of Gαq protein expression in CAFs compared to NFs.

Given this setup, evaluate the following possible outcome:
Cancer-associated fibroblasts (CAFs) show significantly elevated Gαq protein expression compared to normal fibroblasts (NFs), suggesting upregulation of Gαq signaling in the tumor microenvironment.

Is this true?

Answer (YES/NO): NO